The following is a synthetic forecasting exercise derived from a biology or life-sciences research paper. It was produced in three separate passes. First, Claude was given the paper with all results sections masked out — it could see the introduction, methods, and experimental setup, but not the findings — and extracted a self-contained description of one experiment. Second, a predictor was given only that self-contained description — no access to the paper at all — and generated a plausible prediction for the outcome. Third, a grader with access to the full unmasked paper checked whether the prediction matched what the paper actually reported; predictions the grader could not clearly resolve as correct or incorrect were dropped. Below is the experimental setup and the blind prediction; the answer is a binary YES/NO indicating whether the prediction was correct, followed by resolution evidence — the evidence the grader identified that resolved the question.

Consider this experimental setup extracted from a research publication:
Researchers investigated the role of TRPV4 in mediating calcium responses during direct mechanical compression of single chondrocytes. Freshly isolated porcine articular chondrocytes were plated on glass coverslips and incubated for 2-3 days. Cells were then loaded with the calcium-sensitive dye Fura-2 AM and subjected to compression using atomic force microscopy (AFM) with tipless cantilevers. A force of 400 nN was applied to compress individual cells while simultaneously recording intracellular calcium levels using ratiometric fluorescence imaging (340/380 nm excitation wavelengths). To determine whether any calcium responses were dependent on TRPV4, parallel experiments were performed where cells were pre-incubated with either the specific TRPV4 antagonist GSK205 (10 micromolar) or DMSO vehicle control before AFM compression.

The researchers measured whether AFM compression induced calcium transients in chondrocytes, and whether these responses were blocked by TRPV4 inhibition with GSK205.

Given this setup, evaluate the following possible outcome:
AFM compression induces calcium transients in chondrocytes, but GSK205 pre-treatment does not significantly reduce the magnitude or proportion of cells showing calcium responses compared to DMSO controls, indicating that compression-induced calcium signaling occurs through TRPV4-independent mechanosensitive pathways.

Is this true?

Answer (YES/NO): YES